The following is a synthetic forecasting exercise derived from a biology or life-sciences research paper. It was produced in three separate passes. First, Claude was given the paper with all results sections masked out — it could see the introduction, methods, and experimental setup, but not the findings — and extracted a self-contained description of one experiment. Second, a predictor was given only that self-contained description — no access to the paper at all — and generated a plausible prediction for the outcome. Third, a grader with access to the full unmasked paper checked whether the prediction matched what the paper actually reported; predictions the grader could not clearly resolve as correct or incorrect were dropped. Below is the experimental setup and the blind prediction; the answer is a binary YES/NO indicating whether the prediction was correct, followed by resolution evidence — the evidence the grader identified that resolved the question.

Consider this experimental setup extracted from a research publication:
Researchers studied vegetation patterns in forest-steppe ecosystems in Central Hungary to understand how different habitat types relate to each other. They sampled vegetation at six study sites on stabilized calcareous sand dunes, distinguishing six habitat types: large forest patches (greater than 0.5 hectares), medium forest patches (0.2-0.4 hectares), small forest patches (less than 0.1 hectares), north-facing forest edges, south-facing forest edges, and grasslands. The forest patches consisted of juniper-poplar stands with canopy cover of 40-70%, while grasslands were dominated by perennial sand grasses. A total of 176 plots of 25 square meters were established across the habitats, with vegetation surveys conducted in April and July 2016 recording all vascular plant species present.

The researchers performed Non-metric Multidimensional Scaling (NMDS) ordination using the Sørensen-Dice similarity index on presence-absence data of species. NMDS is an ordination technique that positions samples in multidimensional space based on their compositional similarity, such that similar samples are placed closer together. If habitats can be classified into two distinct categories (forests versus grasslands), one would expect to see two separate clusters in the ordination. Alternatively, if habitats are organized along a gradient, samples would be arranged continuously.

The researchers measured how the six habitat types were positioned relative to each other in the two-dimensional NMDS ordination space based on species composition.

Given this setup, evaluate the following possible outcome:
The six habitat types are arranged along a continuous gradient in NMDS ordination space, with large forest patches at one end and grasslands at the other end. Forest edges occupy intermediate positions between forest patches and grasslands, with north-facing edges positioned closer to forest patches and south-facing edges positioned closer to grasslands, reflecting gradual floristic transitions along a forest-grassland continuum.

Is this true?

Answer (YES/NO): YES